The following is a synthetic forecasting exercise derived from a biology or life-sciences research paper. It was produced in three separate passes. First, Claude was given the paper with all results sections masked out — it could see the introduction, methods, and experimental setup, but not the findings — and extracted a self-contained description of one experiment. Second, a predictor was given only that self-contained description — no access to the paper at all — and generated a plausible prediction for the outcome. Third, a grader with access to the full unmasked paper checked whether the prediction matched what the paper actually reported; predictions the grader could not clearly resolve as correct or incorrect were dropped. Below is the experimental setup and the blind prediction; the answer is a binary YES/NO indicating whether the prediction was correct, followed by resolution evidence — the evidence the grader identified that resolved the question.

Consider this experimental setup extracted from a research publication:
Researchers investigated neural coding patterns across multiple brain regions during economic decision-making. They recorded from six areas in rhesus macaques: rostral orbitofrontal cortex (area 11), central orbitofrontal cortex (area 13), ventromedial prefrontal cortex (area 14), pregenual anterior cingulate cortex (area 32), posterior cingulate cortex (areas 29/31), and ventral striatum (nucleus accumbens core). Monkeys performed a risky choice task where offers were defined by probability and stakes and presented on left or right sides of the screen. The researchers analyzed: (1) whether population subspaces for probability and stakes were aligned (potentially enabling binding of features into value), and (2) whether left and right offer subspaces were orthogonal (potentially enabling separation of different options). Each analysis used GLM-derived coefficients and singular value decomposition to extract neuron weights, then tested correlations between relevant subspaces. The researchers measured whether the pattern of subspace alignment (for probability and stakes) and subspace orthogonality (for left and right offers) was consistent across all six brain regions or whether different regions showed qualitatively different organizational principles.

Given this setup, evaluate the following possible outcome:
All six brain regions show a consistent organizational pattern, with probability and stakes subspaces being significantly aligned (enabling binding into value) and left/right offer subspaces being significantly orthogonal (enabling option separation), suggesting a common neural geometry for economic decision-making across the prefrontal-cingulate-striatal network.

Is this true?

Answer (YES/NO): YES